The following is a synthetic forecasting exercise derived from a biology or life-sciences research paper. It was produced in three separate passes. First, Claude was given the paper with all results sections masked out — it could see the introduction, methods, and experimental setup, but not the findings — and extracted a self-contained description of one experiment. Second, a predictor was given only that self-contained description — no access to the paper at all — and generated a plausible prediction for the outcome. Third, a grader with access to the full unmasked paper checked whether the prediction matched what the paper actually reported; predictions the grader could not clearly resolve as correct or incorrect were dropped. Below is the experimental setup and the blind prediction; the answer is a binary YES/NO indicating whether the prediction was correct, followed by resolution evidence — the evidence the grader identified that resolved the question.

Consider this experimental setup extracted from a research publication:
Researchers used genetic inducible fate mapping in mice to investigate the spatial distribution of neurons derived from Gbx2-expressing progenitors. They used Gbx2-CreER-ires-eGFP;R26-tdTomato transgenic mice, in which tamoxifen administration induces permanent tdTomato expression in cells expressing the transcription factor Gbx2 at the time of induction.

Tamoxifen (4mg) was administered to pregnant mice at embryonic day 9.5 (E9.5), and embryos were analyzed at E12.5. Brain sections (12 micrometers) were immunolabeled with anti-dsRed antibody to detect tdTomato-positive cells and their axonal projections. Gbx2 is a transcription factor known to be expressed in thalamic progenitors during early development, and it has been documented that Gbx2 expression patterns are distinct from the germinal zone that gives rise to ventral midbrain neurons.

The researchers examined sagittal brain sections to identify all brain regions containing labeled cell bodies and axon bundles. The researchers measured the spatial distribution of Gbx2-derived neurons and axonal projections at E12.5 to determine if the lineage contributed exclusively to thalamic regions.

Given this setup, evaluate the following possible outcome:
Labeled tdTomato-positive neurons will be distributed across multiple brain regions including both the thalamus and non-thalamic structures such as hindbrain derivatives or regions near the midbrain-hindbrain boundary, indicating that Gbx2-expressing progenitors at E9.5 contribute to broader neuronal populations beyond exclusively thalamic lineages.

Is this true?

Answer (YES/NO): YES